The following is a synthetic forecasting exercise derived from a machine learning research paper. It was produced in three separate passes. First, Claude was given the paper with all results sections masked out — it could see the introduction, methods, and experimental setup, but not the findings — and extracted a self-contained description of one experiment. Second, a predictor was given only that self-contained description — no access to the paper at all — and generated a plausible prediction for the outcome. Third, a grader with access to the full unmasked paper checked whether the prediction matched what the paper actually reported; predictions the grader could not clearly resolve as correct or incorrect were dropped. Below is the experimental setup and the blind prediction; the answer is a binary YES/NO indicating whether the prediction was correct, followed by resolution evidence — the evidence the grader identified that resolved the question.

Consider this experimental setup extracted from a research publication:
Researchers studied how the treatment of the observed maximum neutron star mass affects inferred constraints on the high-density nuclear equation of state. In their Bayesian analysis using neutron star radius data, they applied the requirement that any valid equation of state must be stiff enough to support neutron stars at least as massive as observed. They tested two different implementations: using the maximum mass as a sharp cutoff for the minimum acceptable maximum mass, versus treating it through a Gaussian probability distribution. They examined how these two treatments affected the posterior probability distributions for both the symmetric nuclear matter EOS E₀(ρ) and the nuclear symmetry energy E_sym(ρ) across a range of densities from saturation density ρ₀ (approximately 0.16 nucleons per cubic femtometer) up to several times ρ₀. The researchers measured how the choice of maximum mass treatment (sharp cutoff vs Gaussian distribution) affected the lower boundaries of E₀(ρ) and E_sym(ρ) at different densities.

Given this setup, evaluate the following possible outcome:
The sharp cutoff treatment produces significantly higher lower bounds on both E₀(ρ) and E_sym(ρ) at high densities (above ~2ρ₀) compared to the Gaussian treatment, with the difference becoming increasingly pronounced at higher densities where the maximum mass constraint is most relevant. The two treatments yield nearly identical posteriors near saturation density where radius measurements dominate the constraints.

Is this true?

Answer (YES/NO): NO